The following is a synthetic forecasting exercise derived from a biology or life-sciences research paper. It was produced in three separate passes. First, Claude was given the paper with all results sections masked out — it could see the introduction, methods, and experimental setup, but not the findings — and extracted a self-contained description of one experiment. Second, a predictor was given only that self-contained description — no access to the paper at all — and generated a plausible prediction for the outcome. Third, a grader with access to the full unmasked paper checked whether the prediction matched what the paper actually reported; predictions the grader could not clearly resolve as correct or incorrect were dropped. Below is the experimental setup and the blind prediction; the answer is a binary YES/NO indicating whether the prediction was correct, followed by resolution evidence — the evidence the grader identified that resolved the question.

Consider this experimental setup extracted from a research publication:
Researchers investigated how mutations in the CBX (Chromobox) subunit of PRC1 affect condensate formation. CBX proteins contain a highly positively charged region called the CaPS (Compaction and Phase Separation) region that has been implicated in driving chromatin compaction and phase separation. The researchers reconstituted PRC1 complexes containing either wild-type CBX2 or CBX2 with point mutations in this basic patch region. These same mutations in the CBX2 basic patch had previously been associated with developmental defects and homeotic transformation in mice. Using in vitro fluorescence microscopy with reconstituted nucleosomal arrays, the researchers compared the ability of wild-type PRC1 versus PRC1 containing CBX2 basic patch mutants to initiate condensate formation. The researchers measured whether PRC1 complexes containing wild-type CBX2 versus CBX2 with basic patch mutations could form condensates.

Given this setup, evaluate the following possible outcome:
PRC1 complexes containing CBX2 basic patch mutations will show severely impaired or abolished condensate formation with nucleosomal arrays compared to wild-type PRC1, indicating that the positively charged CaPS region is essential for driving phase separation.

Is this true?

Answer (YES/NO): NO